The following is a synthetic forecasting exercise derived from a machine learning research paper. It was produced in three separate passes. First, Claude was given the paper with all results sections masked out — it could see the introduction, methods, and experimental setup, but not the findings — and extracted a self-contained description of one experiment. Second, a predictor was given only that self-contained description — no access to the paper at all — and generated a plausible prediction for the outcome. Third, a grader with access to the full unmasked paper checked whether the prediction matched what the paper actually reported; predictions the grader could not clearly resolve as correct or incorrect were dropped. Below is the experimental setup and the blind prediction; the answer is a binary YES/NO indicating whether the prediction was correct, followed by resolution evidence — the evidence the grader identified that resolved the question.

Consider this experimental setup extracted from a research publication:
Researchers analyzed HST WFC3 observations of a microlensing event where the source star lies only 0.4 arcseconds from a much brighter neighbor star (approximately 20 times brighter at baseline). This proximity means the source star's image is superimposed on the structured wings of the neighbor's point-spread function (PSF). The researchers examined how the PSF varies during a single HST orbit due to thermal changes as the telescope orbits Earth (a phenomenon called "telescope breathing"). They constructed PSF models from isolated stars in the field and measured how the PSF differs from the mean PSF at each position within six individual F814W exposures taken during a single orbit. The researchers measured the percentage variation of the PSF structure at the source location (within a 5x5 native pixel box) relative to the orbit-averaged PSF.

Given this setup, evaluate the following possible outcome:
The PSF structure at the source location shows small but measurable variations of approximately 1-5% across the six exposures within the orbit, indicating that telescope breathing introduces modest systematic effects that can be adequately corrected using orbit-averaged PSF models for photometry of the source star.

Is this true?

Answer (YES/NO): NO